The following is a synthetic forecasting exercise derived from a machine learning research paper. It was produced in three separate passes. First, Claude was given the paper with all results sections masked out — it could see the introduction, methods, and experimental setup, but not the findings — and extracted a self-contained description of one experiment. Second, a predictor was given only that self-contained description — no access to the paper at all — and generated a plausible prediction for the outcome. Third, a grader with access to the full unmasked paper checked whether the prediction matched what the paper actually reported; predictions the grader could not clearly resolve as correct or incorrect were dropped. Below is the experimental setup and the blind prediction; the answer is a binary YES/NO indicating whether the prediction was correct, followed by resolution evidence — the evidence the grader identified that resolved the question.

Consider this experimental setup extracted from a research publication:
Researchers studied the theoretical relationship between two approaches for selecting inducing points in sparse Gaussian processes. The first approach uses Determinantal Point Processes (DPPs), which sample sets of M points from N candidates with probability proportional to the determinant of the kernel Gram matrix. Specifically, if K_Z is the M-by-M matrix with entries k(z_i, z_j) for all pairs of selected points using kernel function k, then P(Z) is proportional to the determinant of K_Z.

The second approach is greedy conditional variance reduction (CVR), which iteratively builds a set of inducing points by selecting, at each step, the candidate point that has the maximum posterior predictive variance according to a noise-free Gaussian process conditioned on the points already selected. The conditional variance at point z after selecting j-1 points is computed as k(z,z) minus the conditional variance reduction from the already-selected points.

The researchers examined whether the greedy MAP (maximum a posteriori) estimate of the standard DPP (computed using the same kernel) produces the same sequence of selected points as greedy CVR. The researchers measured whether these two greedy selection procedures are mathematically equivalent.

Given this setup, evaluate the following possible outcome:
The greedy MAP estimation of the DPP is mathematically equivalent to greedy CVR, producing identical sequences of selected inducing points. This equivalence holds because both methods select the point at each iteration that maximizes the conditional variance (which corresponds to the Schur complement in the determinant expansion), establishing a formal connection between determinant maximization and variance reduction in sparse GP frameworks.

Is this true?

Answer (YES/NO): YES